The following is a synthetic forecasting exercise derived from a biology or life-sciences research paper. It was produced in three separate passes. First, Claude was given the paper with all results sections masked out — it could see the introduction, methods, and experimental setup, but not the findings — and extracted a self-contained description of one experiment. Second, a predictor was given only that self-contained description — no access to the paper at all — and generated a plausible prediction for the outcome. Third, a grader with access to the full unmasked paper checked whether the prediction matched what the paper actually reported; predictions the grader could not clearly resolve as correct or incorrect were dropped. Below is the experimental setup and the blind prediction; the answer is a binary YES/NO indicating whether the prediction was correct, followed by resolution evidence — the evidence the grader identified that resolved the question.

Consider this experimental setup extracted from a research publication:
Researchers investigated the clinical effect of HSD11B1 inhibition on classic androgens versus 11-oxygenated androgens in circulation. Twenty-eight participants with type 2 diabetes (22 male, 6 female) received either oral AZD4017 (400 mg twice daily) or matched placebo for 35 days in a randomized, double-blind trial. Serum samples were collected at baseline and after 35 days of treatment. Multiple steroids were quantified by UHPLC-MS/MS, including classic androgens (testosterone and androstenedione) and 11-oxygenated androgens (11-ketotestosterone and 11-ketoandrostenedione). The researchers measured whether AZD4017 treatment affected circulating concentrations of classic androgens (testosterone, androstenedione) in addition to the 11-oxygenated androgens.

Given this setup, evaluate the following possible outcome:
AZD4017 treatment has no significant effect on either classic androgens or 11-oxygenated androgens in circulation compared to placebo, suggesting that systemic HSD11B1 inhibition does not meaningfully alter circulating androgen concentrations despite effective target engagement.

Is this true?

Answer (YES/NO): NO